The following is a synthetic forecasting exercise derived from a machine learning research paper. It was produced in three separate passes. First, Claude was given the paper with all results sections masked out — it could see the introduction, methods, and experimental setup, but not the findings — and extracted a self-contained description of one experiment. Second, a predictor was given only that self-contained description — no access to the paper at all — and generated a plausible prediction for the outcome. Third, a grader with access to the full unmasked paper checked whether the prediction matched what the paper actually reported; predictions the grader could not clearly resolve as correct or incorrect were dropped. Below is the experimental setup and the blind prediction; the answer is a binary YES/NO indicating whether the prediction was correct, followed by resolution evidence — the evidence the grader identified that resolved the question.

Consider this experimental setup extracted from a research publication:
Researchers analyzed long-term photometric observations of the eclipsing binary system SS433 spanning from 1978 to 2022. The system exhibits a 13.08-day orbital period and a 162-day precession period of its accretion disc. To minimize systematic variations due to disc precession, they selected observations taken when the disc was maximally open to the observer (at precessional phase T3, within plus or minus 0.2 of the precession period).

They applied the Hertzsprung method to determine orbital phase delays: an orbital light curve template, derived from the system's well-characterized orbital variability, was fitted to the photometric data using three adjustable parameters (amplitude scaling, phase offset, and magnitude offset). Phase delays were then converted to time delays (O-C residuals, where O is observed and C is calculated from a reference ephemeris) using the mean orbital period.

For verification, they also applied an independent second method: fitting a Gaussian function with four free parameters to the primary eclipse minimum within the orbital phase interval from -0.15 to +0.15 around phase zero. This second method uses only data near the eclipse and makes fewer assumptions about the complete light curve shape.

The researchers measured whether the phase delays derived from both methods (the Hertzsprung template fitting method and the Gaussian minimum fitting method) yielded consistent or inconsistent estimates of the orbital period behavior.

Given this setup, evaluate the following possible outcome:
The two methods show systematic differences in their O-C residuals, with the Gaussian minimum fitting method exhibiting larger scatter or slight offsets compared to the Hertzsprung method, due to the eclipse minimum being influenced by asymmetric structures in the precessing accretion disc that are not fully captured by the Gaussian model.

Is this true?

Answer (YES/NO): NO